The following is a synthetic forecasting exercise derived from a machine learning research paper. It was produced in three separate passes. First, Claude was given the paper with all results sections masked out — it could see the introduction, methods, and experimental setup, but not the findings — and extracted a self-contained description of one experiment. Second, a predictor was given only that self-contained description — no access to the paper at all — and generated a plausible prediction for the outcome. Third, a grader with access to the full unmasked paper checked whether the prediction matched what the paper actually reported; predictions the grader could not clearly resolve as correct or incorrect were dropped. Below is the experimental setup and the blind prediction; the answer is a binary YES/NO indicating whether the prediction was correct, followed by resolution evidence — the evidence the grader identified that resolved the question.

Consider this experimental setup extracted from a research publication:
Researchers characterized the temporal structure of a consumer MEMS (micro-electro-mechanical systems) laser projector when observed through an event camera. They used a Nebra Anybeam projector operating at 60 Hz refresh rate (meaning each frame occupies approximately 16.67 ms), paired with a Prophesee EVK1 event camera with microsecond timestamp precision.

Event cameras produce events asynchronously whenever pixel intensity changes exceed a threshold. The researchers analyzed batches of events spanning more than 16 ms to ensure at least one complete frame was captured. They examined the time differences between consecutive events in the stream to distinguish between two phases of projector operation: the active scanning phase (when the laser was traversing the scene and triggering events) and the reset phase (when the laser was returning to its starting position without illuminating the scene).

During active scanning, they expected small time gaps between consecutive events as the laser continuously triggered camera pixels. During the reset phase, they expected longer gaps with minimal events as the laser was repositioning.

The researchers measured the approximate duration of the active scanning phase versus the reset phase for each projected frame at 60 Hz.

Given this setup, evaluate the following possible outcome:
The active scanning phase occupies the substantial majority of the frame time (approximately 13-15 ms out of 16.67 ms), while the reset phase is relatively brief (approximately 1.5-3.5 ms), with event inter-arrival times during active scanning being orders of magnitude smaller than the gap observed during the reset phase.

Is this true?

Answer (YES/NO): YES